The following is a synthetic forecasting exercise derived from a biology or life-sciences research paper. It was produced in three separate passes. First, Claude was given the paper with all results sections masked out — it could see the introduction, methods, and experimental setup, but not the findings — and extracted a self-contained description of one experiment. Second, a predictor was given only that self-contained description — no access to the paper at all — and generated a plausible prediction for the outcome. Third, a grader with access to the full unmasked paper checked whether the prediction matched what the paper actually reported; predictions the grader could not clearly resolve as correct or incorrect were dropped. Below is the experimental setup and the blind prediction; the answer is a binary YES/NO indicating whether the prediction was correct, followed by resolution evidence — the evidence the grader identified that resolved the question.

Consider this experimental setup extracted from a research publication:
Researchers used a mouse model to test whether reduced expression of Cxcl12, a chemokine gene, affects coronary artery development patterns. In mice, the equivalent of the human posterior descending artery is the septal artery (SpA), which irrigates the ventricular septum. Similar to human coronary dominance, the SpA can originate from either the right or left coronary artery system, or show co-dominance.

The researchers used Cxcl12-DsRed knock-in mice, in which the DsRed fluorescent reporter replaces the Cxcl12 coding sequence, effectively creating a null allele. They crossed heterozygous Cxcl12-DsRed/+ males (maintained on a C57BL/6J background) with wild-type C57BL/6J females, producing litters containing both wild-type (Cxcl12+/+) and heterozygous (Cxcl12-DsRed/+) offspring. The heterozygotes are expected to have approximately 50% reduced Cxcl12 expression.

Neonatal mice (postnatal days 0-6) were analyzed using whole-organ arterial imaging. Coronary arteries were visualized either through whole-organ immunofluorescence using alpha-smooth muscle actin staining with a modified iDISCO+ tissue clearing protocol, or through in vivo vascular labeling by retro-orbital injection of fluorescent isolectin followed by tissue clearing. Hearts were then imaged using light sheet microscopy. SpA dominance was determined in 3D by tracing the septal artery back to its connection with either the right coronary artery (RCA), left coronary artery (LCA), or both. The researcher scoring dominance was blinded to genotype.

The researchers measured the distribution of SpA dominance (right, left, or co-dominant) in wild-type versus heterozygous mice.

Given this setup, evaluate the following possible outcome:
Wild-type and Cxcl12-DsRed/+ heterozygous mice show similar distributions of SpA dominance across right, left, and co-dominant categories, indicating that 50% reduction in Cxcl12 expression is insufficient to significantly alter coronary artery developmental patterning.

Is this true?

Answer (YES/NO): NO